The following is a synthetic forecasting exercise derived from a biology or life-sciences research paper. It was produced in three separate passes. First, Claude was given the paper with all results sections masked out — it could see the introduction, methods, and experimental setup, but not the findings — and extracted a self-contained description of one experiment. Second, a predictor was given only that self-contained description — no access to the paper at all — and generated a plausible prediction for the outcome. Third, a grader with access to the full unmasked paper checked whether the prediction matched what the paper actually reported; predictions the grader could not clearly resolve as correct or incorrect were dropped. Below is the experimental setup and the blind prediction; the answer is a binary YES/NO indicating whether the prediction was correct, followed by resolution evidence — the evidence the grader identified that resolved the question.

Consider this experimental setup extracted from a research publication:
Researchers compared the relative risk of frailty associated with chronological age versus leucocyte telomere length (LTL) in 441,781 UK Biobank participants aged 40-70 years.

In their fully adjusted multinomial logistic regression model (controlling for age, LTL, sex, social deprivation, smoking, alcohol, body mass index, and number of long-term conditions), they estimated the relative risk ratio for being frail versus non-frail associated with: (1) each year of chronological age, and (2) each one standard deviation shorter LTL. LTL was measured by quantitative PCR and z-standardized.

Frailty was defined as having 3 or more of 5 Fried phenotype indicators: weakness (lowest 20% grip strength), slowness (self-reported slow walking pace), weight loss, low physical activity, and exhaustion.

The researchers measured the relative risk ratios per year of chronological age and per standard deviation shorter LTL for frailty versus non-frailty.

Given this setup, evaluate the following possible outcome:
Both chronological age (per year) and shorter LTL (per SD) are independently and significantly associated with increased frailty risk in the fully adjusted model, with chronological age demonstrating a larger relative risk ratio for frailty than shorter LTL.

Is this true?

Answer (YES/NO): NO